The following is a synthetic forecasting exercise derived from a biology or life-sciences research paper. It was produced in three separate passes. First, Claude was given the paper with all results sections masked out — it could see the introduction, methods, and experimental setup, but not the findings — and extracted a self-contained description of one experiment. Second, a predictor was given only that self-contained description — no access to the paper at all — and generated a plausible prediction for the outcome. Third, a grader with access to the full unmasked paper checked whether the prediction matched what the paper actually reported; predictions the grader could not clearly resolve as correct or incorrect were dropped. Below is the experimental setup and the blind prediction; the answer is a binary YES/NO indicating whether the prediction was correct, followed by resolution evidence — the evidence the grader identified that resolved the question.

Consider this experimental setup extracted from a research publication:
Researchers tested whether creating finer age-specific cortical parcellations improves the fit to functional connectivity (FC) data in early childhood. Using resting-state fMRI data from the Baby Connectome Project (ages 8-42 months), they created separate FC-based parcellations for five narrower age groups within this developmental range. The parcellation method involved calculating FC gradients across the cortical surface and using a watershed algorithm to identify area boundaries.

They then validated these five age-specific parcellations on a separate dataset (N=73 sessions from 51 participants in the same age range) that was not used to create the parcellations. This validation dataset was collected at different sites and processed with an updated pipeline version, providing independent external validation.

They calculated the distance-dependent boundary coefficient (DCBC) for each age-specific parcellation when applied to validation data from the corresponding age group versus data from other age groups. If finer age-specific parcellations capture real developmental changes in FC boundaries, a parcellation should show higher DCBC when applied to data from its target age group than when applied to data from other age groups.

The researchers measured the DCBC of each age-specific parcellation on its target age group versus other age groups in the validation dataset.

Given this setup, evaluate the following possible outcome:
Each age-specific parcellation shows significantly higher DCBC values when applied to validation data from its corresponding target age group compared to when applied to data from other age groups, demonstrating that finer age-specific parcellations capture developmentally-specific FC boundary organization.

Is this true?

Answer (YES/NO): NO